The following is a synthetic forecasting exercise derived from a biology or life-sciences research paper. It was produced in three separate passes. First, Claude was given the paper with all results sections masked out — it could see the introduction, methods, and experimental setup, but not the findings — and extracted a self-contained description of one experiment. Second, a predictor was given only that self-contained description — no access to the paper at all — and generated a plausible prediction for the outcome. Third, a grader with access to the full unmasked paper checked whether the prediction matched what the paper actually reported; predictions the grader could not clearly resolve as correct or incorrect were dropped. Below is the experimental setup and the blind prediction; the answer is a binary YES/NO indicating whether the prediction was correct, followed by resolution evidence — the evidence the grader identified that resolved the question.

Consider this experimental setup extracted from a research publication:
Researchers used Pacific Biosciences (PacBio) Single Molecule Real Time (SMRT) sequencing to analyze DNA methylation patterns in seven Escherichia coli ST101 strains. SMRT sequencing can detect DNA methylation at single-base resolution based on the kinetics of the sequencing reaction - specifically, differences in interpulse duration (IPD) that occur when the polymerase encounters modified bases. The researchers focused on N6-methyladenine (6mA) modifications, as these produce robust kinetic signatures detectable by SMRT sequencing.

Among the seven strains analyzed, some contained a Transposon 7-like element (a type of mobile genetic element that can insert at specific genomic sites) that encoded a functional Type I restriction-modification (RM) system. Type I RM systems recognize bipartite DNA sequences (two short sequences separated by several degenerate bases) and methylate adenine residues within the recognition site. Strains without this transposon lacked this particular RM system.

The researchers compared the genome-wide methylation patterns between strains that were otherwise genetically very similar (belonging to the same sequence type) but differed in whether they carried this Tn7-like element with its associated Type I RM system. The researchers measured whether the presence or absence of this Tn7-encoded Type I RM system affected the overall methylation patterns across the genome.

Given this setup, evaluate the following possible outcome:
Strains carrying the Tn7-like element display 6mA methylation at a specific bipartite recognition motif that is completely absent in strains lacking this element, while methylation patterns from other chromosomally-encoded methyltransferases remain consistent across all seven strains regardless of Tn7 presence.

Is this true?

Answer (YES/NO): NO